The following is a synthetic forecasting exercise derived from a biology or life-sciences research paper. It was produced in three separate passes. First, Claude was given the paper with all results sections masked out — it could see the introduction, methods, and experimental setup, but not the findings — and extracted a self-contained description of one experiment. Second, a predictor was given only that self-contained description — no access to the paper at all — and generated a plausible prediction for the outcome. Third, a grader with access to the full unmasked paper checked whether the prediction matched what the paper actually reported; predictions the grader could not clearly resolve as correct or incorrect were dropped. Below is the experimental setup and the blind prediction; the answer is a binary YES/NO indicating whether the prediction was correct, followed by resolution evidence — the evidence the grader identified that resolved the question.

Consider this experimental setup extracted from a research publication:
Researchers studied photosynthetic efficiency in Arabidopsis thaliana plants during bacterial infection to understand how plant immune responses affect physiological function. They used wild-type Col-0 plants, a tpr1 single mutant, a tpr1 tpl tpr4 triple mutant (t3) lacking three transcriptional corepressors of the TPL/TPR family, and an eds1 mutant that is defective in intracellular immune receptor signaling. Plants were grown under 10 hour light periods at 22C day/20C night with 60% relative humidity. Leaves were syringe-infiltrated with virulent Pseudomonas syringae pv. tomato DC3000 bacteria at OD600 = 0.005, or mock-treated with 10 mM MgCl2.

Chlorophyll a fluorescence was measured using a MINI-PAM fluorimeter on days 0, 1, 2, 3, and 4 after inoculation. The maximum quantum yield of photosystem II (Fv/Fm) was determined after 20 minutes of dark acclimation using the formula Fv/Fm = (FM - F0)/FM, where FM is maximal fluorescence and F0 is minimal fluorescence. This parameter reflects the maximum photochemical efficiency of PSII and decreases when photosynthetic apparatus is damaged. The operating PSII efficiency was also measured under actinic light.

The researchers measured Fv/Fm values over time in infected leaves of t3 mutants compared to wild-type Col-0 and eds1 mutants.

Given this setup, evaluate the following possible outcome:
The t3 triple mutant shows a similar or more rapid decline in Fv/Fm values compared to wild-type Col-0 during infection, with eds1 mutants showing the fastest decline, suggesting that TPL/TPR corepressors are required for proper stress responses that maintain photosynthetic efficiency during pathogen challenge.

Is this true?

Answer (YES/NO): NO